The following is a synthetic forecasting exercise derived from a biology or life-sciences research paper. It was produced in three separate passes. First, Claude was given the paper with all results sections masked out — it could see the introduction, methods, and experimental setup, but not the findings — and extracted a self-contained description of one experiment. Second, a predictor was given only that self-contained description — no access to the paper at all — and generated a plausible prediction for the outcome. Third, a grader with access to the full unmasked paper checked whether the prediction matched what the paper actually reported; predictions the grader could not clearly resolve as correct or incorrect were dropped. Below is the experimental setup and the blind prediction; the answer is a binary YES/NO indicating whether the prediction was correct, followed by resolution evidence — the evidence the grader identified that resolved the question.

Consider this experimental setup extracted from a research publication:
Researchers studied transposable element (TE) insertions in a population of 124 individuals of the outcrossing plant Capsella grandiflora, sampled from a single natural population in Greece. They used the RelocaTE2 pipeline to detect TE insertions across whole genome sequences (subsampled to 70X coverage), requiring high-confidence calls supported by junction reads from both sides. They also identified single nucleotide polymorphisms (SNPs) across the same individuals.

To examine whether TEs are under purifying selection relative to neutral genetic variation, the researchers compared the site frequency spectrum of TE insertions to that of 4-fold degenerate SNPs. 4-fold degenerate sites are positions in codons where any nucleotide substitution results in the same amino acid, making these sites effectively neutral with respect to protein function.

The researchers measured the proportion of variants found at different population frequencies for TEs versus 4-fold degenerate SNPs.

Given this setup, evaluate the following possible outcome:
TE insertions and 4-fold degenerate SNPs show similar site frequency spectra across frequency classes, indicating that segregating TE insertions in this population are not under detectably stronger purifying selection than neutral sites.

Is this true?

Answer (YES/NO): NO